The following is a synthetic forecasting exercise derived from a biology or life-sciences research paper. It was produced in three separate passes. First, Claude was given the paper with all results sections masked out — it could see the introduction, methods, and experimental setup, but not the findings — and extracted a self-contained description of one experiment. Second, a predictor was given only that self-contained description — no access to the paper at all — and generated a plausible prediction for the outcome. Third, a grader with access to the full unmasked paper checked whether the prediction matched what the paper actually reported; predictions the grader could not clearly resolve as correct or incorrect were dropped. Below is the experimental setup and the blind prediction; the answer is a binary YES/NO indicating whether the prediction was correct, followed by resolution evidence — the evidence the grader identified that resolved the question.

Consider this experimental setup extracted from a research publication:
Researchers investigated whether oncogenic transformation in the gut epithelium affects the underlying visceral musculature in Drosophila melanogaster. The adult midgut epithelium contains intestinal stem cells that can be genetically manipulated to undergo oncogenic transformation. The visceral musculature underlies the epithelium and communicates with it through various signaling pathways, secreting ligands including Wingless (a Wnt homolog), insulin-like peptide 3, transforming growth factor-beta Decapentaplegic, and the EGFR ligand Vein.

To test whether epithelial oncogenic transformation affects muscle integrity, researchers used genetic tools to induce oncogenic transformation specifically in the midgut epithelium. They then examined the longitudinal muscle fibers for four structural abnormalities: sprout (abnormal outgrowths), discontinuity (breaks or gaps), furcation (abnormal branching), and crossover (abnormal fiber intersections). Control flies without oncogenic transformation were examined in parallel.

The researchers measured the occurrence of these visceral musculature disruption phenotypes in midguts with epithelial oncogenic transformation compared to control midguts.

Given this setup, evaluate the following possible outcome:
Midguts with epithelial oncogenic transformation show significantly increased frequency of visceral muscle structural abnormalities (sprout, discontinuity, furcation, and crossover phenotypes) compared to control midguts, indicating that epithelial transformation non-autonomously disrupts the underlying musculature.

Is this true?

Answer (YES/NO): YES